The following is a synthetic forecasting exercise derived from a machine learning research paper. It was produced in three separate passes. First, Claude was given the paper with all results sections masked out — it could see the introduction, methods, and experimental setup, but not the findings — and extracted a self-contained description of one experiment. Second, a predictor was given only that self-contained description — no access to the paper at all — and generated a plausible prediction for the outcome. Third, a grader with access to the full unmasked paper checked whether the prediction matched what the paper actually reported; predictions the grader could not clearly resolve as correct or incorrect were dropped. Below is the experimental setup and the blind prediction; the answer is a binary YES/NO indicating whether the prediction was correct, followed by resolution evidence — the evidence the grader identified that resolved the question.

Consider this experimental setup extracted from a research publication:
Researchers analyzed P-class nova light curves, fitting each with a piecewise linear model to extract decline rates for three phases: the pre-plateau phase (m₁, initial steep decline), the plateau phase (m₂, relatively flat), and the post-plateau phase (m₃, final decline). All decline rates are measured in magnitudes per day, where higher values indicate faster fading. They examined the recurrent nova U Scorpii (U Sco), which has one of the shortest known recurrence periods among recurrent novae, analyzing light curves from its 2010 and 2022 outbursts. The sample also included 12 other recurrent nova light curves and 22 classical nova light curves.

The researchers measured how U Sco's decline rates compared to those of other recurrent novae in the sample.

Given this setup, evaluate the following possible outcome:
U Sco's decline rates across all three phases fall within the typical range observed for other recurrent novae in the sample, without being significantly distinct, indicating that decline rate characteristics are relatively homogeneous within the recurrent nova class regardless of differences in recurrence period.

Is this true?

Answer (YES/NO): NO